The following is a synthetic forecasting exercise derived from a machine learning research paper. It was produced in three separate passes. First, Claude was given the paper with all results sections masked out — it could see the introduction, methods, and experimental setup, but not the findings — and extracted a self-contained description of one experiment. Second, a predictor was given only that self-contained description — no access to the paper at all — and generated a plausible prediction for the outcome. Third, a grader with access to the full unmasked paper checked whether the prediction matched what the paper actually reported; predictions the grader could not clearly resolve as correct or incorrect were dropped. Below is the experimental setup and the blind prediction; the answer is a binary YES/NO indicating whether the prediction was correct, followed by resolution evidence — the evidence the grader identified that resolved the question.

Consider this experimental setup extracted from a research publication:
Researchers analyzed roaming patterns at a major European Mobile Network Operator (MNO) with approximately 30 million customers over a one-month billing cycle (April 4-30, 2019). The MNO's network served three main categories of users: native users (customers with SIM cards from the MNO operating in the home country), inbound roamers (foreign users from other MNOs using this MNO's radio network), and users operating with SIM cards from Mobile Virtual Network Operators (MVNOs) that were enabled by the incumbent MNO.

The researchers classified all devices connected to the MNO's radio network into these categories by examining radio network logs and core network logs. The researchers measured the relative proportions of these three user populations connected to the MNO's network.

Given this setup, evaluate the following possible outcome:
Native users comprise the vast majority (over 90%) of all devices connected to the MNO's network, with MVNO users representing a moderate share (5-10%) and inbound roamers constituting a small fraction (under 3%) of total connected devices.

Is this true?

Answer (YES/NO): NO